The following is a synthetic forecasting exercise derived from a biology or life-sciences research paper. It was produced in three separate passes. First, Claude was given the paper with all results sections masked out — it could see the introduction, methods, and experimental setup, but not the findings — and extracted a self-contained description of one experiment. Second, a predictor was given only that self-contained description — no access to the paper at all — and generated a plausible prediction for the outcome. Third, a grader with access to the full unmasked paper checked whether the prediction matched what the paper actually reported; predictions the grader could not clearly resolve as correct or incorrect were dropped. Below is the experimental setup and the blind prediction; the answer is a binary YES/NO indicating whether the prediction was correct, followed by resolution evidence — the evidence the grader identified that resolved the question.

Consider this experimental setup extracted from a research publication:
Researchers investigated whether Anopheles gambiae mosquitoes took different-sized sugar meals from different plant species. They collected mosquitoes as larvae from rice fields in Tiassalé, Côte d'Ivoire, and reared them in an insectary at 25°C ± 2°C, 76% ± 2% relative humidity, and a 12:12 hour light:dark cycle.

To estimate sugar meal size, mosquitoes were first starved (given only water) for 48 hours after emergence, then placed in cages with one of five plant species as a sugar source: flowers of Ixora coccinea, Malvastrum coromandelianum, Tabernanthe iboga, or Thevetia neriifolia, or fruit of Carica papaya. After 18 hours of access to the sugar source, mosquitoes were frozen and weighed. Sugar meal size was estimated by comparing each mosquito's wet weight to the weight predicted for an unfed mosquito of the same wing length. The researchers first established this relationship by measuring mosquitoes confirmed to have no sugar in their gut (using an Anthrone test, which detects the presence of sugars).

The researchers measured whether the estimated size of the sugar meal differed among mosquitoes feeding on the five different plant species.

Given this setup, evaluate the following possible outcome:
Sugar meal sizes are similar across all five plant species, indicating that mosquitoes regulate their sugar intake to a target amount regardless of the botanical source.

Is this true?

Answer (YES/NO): NO